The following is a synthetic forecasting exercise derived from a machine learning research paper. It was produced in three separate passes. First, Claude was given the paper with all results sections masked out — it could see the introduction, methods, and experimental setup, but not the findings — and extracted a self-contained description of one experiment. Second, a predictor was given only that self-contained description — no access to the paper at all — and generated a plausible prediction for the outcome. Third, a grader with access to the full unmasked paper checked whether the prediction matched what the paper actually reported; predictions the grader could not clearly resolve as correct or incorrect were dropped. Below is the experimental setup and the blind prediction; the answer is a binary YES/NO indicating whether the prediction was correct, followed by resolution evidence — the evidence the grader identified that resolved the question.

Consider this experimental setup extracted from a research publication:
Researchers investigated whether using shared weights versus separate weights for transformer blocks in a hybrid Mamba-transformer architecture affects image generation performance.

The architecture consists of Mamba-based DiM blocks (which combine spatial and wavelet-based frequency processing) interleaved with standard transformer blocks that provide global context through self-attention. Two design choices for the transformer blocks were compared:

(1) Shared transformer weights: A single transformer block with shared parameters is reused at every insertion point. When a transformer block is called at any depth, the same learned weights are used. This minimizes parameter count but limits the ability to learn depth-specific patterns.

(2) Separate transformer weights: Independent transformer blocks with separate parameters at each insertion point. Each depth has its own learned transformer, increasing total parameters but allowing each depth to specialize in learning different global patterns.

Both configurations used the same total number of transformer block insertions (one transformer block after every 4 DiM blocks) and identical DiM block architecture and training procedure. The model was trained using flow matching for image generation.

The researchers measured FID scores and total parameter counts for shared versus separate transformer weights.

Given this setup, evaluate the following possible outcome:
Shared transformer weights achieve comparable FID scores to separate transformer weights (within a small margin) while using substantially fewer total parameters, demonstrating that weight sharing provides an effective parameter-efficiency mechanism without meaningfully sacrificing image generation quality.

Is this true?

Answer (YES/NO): NO